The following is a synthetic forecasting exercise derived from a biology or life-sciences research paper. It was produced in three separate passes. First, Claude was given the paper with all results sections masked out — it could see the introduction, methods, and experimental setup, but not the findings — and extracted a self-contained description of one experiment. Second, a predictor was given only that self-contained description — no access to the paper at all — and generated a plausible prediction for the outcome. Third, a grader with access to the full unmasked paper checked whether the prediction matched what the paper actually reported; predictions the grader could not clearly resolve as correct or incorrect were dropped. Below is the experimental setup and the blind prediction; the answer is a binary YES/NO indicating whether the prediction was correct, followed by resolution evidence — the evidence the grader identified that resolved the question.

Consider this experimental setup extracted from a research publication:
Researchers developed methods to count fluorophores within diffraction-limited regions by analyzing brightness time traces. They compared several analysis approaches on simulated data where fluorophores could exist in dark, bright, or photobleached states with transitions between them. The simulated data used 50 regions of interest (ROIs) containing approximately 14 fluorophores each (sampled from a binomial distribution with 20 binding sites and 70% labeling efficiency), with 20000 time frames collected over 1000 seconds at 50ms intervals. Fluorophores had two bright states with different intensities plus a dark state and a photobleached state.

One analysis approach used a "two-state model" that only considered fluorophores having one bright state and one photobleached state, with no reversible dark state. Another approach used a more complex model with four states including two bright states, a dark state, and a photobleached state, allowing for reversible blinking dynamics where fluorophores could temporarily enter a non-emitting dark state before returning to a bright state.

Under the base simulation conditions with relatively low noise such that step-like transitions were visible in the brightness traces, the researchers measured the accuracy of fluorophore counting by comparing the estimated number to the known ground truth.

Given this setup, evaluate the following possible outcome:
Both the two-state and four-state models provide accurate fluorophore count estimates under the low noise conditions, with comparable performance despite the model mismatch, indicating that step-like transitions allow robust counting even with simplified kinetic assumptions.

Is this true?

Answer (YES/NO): NO